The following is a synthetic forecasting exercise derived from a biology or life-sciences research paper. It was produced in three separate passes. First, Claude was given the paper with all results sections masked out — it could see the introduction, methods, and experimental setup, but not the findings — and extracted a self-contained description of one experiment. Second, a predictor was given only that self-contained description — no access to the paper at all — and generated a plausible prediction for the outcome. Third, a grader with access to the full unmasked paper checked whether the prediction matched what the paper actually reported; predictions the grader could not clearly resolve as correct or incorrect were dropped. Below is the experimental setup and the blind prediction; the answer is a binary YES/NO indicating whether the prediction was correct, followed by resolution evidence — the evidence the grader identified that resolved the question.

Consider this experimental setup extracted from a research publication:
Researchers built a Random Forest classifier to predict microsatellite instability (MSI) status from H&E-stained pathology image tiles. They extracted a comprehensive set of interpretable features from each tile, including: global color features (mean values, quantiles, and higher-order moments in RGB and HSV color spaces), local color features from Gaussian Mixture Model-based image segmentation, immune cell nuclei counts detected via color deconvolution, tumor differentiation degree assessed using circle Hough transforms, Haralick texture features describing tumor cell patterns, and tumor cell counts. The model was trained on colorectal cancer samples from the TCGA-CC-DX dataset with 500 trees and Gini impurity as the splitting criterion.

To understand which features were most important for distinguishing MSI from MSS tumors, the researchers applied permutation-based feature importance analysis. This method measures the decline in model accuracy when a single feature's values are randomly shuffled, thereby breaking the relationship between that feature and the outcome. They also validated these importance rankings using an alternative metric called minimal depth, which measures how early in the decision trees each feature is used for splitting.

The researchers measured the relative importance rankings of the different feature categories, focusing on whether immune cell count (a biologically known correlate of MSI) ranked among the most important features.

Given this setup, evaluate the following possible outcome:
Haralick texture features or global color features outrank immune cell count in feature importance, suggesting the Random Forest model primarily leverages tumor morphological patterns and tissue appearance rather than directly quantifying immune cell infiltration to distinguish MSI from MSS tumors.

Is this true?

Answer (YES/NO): YES